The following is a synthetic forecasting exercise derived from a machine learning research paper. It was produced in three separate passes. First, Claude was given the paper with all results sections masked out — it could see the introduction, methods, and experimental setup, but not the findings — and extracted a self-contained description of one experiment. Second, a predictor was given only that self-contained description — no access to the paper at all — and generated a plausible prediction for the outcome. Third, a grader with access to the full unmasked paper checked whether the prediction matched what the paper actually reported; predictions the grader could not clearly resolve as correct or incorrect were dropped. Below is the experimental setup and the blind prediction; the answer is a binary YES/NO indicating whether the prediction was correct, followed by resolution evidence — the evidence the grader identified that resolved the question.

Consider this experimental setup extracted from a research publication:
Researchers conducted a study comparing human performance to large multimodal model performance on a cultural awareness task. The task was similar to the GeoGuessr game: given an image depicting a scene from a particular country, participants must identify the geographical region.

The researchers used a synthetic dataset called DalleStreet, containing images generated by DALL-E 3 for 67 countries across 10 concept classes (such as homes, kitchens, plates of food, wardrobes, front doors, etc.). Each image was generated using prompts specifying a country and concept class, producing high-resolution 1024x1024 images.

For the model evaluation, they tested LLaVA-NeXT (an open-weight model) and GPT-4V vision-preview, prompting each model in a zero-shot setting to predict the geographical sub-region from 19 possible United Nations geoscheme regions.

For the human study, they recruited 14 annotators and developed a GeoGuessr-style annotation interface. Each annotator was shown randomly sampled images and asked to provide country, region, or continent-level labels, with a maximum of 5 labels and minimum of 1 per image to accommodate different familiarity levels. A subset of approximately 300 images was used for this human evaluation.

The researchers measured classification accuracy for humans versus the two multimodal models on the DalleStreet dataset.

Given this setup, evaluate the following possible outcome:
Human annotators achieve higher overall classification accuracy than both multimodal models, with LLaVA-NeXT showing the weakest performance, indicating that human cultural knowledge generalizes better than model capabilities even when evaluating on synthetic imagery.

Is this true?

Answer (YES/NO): NO